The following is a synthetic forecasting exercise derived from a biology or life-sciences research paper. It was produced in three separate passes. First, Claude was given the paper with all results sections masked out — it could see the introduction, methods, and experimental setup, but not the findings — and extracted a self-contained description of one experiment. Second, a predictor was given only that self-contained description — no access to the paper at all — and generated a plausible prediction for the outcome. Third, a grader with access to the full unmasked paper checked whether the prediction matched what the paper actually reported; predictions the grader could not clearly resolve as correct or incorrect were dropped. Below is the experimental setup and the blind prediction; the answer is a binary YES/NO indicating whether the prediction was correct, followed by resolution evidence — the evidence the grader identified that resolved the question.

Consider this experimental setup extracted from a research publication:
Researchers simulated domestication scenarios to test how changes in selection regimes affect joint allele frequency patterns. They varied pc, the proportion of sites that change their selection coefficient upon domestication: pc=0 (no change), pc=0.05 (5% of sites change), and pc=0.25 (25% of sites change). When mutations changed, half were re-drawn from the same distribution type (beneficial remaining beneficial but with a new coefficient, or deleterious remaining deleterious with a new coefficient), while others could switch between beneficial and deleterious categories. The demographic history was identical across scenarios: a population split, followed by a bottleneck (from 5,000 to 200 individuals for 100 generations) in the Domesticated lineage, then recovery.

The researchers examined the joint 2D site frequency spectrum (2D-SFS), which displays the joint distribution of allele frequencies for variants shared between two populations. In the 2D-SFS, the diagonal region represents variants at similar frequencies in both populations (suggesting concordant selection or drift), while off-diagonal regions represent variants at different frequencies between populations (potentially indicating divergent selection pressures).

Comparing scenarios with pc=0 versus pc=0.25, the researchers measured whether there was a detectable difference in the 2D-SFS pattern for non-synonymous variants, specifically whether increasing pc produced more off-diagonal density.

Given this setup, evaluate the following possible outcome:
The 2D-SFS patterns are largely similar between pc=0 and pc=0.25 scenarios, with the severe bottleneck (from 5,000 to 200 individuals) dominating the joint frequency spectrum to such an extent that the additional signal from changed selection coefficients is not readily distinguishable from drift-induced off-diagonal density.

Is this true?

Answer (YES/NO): NO